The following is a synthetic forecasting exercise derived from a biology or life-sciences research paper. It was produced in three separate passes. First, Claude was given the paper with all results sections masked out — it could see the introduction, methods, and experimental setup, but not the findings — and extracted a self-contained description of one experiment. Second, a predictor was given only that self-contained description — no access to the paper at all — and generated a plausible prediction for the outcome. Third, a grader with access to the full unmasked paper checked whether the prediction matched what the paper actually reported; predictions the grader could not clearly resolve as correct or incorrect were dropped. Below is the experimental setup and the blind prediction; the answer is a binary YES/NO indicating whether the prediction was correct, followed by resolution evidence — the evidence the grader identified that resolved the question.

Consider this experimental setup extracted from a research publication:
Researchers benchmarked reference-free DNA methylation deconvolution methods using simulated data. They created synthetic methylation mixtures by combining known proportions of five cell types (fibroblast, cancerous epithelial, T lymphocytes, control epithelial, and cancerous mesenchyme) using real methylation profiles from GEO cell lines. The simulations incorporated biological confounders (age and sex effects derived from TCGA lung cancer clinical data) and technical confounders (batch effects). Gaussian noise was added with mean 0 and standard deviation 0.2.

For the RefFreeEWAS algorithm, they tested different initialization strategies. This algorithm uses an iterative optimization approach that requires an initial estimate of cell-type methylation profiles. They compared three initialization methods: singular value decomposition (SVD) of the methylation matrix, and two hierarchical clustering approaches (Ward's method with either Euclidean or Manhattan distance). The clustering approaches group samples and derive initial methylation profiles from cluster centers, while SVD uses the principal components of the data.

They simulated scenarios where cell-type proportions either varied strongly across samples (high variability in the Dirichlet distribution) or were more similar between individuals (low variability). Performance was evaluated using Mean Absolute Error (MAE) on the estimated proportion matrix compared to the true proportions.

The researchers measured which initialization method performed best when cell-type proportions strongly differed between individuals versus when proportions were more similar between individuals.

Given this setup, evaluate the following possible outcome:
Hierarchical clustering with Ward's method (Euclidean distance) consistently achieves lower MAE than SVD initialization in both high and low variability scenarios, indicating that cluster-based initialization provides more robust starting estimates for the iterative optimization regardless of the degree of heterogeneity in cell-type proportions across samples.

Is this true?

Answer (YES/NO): NO